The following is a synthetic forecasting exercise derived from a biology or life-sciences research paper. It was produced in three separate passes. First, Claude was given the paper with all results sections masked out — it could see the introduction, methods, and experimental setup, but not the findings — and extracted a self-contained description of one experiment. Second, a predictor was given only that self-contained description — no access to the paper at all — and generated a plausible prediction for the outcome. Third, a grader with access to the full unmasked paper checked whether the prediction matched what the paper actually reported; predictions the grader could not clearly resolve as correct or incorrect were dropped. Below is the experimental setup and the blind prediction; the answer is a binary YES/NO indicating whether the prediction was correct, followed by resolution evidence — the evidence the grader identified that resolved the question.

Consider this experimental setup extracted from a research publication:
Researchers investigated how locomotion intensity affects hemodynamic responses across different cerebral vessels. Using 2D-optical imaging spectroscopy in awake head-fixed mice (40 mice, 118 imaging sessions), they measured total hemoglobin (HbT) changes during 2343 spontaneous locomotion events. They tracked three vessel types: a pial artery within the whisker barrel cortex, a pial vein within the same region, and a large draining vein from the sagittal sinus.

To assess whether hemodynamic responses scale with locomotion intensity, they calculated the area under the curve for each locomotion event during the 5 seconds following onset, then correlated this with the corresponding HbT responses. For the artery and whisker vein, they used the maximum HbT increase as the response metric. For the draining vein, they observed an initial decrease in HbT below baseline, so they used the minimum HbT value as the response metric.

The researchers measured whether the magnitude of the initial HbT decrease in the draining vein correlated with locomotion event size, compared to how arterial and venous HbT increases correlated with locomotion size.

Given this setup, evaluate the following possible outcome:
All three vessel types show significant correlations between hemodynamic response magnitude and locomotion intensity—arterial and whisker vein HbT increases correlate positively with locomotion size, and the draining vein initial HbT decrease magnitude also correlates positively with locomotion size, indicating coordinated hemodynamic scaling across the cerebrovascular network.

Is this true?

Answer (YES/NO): NO